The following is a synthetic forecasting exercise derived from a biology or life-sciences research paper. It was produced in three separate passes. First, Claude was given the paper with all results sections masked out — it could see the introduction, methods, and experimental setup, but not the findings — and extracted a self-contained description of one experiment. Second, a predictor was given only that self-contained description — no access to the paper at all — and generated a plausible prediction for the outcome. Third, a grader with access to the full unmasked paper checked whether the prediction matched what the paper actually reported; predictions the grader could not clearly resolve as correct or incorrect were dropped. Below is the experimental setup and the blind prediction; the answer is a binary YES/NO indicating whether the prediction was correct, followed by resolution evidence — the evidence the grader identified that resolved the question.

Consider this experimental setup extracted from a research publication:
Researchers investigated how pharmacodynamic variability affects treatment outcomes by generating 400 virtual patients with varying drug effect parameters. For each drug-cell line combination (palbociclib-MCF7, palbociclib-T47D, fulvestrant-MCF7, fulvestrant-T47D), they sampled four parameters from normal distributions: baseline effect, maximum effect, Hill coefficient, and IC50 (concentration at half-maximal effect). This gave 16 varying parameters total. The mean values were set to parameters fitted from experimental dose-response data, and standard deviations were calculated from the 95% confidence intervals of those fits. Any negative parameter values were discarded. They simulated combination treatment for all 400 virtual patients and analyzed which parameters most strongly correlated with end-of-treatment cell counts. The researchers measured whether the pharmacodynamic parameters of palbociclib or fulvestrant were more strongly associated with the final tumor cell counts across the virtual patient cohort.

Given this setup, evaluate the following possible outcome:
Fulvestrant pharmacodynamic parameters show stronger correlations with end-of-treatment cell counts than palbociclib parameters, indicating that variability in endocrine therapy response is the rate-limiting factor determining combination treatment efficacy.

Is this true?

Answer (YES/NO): YES